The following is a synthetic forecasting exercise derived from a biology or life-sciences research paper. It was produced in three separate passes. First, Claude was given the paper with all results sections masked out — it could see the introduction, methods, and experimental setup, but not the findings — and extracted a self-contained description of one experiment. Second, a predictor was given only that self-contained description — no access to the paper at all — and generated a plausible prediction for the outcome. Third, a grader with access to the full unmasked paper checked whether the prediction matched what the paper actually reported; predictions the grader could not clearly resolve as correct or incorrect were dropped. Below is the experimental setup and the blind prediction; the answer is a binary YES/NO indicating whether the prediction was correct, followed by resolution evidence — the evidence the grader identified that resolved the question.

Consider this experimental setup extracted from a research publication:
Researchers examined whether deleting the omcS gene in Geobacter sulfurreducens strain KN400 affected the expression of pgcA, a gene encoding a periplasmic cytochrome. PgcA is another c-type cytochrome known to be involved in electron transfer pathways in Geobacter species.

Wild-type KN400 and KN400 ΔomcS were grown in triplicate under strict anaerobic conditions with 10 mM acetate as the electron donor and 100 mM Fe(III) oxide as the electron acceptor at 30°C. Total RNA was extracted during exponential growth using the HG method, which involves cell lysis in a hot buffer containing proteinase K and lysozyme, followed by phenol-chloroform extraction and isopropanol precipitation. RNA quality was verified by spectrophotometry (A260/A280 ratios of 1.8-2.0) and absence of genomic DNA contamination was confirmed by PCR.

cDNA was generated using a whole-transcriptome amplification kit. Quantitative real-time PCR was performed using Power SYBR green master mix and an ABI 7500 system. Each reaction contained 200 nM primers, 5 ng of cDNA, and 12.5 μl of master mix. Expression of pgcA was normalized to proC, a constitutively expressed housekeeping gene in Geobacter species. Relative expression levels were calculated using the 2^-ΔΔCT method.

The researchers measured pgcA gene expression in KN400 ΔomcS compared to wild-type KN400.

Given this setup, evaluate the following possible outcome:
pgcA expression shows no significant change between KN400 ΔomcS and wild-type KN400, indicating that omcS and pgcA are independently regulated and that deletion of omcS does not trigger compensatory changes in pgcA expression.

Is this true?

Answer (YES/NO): NO